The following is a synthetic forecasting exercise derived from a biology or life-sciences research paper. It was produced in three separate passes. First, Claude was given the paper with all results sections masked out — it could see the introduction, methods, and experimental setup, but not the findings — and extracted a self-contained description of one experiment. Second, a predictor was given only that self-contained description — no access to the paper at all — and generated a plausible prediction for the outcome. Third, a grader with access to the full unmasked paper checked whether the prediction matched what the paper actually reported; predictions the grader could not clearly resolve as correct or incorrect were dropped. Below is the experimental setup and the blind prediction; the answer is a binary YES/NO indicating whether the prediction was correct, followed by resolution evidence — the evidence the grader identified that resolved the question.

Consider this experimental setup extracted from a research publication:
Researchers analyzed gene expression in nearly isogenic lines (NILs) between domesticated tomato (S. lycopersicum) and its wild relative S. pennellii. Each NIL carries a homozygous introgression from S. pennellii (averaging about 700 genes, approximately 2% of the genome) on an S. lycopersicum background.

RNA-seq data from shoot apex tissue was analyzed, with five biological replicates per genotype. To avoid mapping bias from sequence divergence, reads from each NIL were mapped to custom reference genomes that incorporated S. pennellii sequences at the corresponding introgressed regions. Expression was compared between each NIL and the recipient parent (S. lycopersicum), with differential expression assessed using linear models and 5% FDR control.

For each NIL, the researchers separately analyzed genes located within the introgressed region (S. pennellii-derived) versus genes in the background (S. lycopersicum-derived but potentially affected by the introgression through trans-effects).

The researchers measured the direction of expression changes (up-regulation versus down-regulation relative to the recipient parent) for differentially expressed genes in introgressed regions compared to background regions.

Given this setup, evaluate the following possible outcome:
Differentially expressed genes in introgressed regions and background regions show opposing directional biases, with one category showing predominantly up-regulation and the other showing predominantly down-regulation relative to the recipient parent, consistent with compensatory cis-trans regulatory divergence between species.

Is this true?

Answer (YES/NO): YES